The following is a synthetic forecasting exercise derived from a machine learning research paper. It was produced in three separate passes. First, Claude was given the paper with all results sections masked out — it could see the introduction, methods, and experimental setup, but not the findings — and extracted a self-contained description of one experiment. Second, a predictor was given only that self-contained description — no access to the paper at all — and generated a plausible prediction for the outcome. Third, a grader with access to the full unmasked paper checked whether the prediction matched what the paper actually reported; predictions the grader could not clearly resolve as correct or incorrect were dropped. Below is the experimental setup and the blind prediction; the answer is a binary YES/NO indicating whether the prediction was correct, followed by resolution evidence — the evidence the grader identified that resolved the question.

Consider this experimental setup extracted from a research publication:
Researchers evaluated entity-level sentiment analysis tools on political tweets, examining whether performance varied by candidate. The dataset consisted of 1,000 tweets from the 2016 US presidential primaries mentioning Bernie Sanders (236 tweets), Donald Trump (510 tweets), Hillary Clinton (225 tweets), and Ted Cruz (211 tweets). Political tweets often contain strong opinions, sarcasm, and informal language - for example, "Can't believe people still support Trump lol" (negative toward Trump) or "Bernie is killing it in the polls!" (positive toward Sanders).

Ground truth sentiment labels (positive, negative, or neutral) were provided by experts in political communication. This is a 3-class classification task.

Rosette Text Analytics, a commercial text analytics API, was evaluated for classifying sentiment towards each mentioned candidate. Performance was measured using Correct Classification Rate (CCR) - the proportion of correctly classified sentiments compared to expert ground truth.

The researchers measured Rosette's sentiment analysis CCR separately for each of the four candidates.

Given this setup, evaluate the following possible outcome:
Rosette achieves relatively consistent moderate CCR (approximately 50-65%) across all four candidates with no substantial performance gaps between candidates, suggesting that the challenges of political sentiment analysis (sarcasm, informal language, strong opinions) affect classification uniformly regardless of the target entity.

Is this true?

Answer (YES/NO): NO